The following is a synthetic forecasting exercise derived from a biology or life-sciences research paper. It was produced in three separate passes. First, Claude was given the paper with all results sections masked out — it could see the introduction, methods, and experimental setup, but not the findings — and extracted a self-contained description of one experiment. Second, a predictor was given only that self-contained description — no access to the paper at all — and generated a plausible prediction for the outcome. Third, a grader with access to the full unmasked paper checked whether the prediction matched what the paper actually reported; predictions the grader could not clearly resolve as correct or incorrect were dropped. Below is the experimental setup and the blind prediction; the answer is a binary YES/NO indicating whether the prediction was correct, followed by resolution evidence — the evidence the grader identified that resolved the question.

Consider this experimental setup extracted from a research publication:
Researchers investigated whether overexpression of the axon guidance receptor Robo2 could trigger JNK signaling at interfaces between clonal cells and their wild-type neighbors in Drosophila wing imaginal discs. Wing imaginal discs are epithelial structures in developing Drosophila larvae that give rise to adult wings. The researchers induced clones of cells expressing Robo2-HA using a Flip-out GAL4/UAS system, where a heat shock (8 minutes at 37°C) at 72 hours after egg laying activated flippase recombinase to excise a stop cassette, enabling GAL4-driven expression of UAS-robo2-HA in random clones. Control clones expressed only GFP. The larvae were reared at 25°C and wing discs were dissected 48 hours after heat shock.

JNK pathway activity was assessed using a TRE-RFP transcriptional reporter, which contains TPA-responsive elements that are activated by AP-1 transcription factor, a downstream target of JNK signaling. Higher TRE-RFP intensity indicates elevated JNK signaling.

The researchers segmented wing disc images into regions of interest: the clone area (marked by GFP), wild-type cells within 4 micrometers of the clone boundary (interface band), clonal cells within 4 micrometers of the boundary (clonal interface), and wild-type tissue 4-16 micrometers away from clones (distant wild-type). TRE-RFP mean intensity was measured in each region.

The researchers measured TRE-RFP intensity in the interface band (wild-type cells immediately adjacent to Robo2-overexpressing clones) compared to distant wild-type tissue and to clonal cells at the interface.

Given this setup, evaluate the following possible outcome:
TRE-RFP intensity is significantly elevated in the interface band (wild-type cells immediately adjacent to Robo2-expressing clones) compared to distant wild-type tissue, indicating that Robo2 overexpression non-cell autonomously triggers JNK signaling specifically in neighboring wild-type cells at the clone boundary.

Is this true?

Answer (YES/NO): YES